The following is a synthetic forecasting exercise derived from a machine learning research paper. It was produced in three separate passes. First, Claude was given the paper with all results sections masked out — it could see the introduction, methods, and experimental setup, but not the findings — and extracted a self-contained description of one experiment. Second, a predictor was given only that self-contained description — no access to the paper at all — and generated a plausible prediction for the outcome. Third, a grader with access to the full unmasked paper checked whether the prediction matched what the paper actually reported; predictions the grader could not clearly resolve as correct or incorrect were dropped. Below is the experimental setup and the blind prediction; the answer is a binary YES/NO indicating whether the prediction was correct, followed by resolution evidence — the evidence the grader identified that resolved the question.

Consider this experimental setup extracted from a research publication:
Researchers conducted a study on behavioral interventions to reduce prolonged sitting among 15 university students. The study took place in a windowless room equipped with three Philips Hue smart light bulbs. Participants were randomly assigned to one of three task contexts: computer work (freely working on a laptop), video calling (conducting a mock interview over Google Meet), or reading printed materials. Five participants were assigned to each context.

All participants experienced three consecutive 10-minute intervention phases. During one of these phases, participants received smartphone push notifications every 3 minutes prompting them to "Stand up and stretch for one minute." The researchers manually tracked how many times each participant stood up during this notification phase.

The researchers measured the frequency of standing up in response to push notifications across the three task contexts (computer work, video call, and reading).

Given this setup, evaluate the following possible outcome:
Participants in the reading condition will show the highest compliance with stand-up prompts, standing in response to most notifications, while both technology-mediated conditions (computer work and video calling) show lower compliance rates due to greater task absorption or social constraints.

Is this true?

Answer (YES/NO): NO